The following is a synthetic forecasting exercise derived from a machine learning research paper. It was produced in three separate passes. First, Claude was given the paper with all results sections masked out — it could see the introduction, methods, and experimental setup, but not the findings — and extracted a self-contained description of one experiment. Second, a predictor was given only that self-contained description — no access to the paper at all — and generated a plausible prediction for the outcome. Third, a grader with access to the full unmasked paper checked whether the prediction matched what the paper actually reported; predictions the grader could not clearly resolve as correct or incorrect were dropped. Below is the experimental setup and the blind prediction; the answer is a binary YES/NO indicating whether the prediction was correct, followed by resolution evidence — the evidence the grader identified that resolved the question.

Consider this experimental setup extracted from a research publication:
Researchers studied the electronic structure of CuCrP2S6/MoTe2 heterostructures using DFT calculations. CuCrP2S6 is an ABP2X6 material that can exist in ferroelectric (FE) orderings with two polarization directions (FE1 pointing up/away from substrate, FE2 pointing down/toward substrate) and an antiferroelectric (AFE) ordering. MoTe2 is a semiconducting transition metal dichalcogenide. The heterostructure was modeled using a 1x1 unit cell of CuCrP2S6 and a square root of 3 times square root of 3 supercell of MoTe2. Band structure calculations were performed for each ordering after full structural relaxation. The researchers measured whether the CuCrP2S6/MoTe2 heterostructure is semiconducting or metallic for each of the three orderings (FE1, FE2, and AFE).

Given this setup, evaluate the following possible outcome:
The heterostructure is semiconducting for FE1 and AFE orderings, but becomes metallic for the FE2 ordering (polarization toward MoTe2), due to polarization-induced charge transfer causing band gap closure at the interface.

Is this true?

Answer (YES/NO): NO